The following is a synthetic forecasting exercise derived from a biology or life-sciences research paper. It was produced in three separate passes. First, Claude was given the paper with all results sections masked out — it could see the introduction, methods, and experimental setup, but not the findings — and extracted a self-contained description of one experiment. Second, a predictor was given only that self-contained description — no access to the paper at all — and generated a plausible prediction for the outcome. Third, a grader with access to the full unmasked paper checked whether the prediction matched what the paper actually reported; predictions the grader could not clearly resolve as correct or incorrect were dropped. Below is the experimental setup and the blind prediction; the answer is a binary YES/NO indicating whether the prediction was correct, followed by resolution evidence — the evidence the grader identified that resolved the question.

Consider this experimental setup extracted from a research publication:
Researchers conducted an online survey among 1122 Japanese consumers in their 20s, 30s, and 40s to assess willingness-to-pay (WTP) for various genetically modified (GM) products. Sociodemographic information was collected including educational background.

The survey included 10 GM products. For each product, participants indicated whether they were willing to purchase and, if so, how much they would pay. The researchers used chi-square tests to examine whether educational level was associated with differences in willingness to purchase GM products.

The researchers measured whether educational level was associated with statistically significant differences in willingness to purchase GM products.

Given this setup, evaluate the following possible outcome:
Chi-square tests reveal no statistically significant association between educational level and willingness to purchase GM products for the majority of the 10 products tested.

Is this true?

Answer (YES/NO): YES